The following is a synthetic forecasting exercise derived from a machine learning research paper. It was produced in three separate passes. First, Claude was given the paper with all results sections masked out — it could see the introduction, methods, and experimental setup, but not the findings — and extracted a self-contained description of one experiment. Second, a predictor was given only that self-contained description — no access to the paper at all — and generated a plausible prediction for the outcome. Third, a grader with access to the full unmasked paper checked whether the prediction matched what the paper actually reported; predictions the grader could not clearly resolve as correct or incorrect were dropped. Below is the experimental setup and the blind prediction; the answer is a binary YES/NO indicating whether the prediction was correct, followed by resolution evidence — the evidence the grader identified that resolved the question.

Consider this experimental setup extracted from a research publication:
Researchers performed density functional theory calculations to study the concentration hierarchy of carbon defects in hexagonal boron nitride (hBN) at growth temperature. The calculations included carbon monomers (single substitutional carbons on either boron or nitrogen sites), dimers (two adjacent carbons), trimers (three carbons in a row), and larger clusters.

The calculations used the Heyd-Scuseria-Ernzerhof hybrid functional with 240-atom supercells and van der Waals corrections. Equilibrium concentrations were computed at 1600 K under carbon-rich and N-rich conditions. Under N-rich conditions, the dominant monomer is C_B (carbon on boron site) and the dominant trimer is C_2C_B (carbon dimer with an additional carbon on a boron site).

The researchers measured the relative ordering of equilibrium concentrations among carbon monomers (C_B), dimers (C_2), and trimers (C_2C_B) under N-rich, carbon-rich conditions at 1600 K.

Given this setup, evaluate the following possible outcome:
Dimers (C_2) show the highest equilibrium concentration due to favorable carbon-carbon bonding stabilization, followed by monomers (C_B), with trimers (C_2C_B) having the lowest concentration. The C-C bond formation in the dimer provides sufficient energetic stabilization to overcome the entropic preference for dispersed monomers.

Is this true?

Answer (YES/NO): NO